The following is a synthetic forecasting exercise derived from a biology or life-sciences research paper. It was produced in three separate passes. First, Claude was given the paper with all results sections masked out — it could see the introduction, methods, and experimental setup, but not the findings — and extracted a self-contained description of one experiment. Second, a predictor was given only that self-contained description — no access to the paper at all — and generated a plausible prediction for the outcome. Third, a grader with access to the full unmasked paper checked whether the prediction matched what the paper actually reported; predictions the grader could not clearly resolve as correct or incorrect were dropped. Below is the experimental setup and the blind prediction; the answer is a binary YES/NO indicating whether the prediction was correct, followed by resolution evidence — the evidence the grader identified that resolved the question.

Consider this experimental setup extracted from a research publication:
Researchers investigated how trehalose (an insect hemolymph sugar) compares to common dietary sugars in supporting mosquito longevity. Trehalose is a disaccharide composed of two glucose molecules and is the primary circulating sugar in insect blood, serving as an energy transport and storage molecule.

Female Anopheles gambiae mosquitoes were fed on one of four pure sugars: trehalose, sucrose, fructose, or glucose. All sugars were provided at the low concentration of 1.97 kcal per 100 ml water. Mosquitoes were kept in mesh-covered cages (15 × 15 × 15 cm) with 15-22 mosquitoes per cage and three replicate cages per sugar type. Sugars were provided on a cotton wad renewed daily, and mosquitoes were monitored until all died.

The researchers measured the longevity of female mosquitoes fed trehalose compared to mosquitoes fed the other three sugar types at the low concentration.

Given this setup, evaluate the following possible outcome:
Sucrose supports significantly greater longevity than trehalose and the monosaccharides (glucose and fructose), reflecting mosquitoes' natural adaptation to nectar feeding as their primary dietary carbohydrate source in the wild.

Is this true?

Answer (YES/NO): NO